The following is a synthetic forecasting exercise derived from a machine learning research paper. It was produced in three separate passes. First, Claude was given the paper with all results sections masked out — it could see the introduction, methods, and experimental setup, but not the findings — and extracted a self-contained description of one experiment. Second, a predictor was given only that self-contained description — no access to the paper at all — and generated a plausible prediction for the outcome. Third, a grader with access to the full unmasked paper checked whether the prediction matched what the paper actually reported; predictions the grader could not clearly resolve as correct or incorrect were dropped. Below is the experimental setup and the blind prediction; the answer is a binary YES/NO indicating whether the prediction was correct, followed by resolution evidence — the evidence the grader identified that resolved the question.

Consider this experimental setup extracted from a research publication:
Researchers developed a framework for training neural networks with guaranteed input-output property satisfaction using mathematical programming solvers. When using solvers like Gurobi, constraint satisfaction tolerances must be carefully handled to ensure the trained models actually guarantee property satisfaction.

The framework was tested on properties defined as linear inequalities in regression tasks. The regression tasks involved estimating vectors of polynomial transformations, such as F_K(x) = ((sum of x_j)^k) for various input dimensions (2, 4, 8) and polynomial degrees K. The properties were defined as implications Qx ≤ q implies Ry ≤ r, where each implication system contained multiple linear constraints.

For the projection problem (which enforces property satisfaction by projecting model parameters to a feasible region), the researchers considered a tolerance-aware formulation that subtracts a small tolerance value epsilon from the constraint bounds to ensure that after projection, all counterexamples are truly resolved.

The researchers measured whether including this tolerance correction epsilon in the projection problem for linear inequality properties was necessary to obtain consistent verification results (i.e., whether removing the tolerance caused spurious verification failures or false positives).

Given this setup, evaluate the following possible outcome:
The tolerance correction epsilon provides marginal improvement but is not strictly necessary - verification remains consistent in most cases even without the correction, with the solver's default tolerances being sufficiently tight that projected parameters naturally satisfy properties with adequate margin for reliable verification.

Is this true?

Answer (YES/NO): NO